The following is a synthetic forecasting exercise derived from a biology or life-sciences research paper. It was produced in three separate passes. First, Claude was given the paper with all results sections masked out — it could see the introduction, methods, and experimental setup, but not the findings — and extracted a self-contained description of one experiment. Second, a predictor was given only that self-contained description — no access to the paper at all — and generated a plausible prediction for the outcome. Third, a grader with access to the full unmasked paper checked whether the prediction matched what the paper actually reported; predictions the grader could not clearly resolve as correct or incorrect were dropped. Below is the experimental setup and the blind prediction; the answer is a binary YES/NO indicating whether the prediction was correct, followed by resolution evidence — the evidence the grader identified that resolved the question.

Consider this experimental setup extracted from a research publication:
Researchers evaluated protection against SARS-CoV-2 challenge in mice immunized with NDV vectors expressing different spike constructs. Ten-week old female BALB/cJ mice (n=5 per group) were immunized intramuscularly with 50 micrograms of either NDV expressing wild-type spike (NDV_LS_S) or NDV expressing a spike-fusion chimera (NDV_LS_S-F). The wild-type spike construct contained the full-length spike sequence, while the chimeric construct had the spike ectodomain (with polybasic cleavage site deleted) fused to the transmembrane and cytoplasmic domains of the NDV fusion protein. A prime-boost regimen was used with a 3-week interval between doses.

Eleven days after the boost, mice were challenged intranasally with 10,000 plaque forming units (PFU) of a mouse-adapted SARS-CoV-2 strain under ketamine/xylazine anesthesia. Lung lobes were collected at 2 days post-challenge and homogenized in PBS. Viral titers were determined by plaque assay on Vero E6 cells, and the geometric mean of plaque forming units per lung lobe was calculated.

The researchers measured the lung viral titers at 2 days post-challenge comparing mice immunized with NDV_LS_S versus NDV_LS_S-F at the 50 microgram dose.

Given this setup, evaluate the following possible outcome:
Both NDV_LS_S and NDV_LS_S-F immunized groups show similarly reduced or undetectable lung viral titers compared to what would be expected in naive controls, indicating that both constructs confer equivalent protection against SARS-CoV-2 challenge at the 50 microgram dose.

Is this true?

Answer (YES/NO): YES